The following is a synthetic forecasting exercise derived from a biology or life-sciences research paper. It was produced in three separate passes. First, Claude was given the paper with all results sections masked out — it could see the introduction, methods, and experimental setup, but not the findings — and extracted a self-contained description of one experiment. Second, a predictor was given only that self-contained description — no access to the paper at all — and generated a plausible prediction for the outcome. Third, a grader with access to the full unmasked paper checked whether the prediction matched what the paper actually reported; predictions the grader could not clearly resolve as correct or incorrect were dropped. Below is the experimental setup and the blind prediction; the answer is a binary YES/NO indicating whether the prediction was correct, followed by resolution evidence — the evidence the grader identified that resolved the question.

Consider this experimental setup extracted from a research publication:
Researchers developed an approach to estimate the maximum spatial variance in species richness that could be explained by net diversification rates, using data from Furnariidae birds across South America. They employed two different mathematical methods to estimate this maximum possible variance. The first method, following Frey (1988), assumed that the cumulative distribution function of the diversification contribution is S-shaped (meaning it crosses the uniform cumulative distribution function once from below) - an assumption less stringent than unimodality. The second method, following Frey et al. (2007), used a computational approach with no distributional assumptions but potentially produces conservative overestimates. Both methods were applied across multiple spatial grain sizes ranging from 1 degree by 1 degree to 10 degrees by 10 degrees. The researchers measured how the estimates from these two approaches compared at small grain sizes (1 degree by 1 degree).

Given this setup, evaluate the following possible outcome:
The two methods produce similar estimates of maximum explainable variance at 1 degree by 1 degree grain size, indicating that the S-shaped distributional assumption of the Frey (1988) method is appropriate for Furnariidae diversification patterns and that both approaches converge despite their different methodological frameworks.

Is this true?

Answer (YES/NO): NO